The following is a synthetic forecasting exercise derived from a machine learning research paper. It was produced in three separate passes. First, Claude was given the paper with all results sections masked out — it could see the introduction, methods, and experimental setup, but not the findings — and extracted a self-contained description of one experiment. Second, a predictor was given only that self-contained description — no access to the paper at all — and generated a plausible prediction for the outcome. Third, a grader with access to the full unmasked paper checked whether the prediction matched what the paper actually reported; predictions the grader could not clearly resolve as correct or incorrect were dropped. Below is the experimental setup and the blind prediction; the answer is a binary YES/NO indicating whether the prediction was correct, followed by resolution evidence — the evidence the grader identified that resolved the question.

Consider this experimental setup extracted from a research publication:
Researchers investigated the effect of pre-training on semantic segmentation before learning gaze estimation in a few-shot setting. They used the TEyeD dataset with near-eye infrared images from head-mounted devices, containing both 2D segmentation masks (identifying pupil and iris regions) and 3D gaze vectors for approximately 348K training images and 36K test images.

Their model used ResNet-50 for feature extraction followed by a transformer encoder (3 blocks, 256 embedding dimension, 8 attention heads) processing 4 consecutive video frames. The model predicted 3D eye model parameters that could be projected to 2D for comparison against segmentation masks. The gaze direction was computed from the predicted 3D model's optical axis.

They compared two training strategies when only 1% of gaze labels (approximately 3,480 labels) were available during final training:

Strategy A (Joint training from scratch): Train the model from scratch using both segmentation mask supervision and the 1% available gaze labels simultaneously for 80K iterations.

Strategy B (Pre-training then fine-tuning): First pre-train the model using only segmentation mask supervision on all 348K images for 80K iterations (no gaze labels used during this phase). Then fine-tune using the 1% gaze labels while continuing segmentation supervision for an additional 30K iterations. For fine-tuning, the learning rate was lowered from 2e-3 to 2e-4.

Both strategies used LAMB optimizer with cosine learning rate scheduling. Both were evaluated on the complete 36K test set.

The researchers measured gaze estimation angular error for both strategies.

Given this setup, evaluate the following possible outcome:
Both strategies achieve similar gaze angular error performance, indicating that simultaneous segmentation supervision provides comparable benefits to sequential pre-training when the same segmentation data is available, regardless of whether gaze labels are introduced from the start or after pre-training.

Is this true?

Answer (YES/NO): NO